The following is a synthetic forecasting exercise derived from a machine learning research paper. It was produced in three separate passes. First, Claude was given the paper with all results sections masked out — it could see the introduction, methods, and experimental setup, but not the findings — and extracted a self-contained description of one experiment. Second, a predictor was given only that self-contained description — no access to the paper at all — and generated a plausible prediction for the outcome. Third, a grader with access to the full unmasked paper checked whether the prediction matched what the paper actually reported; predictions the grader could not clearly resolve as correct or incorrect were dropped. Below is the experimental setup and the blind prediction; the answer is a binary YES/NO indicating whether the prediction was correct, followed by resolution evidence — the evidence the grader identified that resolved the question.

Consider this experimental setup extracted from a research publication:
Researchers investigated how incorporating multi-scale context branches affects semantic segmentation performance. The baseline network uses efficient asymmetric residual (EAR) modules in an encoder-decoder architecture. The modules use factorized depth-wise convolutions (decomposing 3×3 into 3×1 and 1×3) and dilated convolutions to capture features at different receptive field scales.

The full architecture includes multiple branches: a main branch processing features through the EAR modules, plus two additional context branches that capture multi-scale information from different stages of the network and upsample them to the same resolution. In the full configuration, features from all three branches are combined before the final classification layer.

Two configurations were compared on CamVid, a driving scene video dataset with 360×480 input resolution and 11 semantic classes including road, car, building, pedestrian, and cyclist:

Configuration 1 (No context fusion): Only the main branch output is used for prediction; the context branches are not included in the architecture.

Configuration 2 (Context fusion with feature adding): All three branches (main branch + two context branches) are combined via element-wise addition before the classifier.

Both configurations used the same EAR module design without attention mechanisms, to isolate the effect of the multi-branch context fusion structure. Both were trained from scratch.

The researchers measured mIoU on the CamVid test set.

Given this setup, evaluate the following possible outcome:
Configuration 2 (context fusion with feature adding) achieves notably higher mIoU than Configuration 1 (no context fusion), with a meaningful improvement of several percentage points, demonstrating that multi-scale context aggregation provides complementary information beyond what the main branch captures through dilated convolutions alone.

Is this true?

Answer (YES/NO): NO